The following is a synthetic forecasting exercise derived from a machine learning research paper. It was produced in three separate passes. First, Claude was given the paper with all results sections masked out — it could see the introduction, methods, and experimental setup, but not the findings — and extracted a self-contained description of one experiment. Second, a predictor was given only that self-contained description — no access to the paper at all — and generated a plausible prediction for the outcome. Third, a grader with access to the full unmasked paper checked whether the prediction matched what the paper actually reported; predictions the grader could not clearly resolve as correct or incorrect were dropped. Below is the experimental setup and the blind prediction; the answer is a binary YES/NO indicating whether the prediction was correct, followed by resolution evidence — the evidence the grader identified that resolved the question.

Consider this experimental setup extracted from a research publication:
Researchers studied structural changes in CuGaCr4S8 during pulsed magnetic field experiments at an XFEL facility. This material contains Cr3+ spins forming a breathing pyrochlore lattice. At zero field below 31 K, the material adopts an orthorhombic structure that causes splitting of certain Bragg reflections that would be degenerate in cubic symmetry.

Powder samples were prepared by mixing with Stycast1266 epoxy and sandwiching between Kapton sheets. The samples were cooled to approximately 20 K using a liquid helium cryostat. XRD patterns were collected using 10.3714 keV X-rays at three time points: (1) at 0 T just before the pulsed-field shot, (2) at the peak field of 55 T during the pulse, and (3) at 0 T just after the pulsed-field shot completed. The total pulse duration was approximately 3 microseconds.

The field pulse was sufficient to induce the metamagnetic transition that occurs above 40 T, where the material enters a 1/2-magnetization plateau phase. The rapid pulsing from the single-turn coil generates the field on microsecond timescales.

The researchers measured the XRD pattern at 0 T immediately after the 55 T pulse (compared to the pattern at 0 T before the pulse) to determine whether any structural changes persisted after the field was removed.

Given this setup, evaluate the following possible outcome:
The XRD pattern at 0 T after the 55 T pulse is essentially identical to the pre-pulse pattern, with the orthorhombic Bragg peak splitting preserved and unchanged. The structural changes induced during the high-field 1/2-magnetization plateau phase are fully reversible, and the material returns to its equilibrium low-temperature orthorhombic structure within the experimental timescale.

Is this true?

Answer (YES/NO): YES